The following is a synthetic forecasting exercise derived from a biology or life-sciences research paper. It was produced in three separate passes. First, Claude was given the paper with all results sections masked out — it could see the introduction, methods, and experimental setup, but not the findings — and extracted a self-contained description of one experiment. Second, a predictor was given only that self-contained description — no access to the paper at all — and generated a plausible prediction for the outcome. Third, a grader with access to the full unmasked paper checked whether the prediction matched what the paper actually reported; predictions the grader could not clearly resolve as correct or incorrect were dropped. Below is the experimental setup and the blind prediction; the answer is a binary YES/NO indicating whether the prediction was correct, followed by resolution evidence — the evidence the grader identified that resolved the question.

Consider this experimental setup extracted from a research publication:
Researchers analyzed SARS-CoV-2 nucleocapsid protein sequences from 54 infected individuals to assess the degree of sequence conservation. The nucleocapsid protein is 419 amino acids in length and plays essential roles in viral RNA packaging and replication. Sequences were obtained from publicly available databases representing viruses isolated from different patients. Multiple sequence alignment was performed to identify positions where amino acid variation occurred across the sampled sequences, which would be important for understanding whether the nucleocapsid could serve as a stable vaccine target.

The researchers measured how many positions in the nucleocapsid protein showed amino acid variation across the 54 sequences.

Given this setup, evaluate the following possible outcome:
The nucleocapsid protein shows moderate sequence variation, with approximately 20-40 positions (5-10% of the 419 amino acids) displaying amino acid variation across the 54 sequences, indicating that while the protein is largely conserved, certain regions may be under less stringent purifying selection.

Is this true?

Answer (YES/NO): NO